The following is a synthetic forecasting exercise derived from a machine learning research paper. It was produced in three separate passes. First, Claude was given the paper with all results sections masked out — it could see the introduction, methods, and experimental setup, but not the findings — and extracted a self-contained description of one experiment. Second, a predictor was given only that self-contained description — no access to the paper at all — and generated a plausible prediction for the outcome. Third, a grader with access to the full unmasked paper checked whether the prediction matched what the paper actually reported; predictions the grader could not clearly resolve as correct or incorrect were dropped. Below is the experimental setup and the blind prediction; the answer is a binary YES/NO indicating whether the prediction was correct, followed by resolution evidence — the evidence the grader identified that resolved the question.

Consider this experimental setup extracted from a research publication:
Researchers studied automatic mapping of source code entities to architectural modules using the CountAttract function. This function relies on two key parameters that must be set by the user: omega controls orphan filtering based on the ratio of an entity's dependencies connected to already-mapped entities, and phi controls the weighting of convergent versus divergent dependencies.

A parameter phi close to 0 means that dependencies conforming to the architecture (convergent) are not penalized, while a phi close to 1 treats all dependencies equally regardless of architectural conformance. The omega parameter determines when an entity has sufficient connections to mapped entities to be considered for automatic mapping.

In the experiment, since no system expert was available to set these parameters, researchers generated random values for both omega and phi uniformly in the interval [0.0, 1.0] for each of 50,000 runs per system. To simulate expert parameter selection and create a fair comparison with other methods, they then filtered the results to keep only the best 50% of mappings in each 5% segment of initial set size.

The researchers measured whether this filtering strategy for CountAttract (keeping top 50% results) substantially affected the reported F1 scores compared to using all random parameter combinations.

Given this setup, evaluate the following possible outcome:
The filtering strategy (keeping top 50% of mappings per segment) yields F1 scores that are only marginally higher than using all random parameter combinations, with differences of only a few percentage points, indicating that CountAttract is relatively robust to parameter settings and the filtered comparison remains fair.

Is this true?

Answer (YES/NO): NO